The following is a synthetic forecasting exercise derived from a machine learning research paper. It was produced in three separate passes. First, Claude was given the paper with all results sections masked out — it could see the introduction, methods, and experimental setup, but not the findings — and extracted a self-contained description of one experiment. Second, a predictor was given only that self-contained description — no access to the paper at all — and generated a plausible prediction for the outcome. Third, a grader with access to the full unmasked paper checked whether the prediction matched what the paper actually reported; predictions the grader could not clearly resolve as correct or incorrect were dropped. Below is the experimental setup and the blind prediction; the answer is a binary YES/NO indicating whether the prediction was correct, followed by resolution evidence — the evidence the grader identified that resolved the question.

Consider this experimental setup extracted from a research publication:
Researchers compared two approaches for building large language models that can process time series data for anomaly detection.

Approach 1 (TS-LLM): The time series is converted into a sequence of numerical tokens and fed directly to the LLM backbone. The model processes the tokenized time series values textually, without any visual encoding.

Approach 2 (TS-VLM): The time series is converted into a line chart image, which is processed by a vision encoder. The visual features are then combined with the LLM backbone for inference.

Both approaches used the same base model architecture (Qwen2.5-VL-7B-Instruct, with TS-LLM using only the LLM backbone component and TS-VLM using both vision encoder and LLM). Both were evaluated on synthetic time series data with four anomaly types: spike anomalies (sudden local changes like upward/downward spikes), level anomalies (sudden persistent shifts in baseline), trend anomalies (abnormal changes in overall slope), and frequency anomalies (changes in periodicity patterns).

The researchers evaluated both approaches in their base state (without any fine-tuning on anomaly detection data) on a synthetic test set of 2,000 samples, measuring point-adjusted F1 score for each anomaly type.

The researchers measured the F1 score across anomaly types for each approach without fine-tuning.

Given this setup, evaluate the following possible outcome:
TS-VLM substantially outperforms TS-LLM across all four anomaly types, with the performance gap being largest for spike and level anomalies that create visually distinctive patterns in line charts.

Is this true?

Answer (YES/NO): YES